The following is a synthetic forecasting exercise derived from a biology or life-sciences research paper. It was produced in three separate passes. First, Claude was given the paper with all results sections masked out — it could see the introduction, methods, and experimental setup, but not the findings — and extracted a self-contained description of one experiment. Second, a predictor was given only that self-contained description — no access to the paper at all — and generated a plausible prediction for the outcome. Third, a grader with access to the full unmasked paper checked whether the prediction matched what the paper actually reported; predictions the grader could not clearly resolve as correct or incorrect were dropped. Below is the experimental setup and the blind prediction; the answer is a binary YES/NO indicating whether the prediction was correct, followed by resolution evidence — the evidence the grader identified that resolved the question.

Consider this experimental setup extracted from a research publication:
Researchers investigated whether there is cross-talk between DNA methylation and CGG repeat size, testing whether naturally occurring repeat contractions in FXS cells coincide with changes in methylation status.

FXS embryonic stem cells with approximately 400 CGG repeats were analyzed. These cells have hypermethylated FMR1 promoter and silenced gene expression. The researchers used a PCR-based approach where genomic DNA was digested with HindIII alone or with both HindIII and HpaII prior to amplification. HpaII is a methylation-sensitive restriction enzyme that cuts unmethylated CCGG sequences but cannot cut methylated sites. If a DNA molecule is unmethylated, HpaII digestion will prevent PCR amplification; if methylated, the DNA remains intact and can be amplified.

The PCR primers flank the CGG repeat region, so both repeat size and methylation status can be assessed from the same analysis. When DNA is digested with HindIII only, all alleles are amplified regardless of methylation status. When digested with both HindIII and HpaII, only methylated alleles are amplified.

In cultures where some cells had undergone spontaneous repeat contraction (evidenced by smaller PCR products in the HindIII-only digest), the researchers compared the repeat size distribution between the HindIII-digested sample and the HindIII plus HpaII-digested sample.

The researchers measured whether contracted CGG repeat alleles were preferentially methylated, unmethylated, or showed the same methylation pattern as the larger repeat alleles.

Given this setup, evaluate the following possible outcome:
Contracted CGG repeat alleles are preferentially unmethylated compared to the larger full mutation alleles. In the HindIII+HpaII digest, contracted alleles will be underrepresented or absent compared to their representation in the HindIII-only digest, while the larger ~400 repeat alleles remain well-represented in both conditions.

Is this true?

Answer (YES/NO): YES